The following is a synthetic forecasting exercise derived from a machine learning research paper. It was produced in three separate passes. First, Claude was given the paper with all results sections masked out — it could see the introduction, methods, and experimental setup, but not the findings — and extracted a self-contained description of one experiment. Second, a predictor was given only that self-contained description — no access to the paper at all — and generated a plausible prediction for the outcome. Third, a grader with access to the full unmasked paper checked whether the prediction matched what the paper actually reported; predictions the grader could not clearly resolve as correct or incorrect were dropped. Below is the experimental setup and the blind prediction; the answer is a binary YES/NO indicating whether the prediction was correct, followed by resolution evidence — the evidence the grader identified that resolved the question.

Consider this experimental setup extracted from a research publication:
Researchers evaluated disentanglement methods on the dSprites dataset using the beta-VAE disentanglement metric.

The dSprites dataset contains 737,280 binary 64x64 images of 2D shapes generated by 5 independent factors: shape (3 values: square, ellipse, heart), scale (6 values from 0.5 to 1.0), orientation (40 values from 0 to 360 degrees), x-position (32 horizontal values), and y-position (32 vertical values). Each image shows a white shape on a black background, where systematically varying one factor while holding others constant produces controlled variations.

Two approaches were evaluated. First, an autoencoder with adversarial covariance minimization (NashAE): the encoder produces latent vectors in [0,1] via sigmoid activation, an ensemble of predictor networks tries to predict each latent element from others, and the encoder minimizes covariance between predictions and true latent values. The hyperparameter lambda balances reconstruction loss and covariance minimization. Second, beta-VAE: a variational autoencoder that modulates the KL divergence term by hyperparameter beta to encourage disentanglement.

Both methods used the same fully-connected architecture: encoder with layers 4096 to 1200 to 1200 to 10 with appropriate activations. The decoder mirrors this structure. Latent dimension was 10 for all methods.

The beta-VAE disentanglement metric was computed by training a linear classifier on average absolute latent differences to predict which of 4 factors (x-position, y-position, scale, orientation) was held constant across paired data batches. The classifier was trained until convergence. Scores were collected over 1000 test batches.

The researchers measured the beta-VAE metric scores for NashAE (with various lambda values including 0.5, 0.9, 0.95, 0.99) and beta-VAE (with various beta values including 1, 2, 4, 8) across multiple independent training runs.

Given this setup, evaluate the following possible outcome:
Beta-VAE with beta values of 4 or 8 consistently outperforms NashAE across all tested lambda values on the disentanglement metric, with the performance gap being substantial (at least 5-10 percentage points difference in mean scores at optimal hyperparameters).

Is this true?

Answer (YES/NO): NO